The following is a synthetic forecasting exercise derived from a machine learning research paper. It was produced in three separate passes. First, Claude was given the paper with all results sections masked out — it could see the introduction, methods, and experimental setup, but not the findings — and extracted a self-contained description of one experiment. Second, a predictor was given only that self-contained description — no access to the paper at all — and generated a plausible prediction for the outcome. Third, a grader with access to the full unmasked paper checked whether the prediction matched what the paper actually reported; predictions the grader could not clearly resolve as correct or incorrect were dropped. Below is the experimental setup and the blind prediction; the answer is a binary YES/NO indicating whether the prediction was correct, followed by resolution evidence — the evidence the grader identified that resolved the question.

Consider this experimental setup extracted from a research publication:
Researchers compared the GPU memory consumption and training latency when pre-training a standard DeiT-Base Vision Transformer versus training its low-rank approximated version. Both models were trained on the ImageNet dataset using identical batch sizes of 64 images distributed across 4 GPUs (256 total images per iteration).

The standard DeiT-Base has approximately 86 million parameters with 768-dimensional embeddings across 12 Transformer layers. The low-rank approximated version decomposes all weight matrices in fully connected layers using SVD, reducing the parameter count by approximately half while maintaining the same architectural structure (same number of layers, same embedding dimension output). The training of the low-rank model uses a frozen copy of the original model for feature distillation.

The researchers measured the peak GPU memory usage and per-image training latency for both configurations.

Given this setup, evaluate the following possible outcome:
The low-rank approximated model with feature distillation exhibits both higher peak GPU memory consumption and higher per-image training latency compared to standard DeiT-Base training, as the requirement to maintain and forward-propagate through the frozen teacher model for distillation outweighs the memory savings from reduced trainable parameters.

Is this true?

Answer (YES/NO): NO